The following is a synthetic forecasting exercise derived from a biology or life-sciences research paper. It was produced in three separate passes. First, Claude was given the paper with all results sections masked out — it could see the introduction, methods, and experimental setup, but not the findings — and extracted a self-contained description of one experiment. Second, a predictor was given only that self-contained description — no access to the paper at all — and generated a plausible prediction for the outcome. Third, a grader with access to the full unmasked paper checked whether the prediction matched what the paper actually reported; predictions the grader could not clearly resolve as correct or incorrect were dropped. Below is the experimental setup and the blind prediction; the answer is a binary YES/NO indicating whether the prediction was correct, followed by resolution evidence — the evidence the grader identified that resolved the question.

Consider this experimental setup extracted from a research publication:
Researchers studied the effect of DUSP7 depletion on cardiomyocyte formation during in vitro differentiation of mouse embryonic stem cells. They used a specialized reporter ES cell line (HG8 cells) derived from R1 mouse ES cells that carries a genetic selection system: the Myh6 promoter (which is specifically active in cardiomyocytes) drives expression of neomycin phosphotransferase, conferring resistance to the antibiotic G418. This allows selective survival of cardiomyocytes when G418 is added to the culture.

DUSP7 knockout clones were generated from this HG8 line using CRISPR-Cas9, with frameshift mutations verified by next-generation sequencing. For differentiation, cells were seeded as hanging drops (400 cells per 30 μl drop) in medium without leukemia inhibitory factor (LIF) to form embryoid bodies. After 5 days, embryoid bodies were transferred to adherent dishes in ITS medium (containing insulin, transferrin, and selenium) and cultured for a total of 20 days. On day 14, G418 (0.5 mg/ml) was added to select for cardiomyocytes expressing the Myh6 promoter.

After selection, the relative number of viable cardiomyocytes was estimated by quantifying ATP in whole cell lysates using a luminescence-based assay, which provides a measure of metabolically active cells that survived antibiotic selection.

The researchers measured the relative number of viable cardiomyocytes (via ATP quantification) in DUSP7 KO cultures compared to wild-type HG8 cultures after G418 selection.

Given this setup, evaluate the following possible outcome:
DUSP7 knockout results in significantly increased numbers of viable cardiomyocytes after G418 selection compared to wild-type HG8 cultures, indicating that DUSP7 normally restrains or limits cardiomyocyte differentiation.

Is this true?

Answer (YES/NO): NO